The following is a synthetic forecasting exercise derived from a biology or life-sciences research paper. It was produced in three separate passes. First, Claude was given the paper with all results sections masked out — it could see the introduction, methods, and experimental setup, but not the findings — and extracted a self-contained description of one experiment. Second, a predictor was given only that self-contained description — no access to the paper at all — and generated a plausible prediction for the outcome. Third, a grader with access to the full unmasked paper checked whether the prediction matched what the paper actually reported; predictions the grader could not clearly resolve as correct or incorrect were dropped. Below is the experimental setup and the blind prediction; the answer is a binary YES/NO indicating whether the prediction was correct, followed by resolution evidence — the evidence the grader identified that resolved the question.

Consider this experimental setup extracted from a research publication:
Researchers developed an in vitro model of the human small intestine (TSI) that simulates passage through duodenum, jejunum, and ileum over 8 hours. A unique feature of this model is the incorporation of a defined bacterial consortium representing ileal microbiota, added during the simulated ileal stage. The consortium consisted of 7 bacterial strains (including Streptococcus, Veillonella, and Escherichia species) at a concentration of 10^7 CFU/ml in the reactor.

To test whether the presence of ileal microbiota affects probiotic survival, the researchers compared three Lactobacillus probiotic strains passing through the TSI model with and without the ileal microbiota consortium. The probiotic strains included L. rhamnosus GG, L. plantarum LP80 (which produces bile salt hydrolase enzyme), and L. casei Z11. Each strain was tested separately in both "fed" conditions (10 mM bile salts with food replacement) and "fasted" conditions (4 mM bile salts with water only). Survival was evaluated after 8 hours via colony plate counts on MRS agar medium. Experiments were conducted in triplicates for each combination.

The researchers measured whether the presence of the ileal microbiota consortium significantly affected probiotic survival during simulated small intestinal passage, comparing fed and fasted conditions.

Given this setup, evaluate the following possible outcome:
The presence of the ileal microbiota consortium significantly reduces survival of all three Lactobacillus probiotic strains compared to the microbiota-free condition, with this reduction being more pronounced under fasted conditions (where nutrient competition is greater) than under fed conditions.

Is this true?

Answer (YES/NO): NO